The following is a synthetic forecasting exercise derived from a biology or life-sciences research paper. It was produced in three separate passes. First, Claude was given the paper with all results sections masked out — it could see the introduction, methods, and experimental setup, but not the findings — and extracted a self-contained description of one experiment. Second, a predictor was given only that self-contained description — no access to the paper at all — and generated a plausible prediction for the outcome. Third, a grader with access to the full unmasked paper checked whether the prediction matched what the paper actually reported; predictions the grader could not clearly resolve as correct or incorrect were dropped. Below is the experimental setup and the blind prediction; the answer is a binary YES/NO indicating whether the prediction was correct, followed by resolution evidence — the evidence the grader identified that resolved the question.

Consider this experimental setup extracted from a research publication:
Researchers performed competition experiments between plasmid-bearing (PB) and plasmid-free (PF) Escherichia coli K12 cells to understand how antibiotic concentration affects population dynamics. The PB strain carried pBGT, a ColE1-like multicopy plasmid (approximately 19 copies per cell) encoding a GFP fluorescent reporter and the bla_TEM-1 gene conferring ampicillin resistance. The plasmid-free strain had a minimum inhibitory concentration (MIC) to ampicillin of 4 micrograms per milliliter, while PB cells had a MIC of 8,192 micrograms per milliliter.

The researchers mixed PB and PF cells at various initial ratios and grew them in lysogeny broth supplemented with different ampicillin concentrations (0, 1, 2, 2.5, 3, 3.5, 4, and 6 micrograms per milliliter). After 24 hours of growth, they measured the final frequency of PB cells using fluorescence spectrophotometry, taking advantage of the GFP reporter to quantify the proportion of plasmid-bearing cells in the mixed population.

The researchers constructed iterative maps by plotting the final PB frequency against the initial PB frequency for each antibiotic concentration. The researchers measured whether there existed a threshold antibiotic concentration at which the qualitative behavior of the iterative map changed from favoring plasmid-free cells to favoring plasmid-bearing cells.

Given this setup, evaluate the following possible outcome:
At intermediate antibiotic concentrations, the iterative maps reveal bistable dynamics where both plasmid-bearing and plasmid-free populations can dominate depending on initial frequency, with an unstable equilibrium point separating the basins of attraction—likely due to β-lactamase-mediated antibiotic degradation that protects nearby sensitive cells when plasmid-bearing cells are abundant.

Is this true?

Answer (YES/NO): NO